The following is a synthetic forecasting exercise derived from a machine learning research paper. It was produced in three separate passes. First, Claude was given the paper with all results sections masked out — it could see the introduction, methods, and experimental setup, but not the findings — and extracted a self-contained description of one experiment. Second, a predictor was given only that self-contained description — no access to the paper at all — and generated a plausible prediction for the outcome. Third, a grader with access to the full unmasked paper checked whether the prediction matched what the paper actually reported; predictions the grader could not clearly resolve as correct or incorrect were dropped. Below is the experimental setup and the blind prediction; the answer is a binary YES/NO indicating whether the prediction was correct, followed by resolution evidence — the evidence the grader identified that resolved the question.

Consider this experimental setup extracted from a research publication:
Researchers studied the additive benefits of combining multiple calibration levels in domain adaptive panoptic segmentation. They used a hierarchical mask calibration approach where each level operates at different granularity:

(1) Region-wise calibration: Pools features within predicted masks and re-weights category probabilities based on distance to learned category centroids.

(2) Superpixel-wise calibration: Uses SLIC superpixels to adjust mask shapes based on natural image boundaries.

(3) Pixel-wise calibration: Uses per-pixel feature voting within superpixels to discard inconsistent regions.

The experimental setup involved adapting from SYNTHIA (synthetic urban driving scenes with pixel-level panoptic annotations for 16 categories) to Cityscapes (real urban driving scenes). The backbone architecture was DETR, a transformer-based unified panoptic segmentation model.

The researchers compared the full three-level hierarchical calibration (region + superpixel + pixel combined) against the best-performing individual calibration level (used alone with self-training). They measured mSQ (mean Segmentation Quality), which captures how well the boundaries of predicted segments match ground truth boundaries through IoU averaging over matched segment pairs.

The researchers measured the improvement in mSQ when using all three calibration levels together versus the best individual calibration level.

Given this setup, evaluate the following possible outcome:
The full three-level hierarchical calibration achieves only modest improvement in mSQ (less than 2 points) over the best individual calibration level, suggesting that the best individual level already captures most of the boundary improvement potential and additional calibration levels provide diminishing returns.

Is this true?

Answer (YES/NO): YES